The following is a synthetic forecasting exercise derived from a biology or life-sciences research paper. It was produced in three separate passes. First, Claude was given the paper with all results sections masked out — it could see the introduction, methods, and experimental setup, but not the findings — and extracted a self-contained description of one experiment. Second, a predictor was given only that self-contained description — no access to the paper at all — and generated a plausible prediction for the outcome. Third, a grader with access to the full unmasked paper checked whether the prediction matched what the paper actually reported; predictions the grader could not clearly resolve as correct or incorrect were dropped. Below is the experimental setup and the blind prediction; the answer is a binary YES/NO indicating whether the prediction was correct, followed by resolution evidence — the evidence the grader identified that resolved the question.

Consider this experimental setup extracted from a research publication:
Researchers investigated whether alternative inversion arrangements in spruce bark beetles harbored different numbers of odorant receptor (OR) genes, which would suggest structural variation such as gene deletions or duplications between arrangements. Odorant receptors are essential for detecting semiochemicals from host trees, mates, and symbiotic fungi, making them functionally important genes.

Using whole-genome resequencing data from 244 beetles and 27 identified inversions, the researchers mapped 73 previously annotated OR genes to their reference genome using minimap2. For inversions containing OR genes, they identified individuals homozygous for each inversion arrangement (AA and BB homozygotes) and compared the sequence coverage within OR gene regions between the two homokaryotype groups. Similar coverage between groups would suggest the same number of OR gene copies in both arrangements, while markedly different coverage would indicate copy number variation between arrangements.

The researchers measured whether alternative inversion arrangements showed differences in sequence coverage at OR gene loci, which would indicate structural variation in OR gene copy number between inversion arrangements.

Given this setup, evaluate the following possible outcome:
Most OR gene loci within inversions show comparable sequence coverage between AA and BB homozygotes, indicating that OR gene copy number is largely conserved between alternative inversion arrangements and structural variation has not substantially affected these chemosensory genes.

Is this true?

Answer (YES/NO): YES